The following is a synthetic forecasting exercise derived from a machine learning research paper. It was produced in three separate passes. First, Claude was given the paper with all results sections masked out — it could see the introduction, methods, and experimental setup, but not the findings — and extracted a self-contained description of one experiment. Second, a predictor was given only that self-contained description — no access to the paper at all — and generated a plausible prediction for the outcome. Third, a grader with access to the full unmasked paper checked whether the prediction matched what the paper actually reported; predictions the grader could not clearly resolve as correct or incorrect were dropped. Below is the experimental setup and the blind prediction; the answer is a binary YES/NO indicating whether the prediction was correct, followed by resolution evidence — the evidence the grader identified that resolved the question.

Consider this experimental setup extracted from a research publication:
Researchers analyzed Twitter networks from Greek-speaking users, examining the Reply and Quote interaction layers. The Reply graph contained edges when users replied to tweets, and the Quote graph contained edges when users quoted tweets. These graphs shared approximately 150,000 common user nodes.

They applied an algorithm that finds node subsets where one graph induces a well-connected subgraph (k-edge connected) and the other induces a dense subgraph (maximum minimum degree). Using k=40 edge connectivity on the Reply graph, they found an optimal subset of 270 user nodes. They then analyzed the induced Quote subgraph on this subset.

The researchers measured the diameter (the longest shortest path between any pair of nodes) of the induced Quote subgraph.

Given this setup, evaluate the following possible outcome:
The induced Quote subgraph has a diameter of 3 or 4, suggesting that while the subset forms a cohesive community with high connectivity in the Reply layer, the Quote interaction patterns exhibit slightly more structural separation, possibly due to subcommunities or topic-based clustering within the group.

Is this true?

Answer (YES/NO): YES